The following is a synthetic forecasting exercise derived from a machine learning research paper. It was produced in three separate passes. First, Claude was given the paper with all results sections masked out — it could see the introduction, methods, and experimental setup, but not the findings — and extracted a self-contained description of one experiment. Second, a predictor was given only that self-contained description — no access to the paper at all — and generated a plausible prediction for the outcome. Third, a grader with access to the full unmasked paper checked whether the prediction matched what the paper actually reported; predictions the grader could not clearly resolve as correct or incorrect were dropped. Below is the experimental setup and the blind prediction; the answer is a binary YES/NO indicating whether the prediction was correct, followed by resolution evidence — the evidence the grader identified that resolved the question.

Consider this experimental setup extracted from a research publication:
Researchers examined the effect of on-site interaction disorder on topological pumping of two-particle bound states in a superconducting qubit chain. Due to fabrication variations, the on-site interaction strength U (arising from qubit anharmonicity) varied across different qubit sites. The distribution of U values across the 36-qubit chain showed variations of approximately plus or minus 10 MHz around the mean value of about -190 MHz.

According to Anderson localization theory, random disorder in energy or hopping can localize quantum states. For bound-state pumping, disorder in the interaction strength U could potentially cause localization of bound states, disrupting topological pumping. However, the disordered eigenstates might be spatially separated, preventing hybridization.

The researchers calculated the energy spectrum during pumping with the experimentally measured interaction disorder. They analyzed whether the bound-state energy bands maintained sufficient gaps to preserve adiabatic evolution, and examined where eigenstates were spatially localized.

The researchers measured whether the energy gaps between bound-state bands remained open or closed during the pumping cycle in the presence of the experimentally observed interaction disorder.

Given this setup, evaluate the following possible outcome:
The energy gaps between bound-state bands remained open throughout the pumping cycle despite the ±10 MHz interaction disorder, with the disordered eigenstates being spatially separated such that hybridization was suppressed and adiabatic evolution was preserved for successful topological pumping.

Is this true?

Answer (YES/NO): NO